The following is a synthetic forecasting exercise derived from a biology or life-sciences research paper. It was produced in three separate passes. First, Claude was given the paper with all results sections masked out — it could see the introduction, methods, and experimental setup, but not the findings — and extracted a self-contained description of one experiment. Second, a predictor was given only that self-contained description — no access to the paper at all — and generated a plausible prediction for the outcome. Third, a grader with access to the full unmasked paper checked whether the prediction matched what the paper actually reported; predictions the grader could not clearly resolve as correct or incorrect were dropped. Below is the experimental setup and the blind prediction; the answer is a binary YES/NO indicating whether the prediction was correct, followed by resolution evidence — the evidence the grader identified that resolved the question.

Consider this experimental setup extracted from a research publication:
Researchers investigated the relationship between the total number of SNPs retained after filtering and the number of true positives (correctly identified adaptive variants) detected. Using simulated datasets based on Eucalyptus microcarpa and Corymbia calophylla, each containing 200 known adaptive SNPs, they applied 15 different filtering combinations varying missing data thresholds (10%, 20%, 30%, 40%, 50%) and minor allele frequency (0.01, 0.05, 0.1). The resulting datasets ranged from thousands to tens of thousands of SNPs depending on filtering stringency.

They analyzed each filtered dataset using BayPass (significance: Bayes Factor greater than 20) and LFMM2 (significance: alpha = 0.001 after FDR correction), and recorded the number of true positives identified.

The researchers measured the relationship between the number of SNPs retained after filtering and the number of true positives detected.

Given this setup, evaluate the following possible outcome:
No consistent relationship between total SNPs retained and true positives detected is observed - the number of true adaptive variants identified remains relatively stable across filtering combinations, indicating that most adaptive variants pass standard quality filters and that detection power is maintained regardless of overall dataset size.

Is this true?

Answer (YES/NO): NO